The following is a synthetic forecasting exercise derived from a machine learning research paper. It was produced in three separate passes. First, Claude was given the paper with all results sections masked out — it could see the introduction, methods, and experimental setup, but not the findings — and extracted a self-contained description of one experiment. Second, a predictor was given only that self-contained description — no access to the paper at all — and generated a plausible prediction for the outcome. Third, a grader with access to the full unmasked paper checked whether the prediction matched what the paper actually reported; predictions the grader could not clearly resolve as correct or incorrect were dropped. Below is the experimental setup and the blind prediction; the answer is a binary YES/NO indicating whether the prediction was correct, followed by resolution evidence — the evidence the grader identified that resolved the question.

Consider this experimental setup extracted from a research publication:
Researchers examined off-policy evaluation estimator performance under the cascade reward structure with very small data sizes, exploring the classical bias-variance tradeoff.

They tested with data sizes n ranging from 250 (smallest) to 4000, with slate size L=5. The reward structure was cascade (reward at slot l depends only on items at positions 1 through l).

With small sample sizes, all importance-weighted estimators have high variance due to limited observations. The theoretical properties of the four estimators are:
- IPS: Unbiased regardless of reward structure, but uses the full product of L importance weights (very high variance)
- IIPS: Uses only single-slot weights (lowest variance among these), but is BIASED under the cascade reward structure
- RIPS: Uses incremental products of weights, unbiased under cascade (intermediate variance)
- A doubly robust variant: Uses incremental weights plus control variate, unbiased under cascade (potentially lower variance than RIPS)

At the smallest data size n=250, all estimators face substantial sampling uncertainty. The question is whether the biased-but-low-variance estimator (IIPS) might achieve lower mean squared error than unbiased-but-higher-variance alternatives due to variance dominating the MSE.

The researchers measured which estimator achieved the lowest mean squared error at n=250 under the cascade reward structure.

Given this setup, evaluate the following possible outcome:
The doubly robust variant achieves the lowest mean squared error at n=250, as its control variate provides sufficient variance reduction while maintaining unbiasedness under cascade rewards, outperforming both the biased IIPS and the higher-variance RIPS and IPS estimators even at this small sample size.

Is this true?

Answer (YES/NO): YES